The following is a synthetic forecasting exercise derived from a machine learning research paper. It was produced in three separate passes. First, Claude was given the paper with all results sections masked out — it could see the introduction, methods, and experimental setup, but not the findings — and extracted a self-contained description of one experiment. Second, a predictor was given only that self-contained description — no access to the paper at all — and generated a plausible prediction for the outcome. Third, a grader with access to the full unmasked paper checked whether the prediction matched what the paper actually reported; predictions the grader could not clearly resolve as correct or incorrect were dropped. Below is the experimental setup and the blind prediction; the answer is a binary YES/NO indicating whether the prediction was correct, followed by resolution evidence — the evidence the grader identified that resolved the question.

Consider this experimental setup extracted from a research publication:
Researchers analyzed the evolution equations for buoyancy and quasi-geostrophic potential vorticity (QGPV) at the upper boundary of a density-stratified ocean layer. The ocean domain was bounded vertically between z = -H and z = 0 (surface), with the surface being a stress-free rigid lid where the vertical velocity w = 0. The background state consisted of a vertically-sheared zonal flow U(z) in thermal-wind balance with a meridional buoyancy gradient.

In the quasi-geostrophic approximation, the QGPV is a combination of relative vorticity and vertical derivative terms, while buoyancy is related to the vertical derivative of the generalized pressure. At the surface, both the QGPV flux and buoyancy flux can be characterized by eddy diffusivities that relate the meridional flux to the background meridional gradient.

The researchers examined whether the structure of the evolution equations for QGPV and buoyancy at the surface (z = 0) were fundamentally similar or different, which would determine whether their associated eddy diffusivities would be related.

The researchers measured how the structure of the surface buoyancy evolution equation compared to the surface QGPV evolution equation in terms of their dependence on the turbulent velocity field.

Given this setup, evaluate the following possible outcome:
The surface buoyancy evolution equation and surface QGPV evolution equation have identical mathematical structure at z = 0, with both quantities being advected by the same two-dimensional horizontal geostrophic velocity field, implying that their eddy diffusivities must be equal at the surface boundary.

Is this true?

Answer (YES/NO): YES